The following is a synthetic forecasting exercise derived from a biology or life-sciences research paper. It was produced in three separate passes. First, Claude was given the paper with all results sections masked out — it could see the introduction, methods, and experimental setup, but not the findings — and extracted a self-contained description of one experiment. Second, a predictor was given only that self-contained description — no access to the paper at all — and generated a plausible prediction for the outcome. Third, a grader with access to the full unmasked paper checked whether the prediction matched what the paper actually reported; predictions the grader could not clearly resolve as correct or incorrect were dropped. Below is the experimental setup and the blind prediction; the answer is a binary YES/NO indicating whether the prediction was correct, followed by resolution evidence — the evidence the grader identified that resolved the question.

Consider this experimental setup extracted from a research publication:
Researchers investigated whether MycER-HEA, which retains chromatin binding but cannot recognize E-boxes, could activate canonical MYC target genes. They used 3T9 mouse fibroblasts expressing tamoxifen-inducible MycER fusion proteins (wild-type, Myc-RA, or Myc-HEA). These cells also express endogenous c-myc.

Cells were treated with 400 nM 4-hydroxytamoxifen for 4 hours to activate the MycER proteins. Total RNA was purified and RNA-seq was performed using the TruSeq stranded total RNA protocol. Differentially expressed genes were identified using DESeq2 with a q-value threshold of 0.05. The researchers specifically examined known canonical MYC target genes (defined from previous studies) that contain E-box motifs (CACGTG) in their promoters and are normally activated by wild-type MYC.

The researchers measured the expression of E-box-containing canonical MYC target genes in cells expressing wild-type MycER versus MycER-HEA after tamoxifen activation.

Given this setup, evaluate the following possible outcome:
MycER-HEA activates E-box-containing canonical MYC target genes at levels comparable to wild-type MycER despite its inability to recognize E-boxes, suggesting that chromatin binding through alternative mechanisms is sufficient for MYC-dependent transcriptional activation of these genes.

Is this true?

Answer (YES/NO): NO